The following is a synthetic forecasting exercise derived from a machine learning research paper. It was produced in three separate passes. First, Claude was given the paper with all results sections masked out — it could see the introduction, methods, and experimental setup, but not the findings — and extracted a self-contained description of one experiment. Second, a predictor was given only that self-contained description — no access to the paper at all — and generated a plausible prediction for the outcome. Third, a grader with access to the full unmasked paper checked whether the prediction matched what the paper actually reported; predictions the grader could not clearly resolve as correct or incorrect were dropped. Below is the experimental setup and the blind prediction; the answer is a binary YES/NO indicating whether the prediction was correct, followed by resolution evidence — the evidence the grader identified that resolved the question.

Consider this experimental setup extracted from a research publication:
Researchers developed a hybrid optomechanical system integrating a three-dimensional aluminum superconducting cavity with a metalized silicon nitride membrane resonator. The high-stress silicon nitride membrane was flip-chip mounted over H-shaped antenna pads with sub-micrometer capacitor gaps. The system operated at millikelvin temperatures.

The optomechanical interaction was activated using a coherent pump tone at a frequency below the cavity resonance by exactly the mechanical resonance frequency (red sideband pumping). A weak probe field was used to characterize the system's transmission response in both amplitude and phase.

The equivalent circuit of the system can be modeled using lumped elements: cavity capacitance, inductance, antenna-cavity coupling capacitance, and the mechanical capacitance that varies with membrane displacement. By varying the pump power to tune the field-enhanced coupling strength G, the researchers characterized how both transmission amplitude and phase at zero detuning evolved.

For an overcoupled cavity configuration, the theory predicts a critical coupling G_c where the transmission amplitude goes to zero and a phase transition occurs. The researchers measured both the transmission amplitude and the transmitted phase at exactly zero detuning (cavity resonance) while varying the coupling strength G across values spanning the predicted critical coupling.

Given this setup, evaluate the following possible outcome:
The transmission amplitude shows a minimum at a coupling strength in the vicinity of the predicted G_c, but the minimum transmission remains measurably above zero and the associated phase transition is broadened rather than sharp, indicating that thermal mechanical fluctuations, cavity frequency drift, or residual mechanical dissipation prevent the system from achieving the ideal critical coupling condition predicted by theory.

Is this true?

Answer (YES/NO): NO